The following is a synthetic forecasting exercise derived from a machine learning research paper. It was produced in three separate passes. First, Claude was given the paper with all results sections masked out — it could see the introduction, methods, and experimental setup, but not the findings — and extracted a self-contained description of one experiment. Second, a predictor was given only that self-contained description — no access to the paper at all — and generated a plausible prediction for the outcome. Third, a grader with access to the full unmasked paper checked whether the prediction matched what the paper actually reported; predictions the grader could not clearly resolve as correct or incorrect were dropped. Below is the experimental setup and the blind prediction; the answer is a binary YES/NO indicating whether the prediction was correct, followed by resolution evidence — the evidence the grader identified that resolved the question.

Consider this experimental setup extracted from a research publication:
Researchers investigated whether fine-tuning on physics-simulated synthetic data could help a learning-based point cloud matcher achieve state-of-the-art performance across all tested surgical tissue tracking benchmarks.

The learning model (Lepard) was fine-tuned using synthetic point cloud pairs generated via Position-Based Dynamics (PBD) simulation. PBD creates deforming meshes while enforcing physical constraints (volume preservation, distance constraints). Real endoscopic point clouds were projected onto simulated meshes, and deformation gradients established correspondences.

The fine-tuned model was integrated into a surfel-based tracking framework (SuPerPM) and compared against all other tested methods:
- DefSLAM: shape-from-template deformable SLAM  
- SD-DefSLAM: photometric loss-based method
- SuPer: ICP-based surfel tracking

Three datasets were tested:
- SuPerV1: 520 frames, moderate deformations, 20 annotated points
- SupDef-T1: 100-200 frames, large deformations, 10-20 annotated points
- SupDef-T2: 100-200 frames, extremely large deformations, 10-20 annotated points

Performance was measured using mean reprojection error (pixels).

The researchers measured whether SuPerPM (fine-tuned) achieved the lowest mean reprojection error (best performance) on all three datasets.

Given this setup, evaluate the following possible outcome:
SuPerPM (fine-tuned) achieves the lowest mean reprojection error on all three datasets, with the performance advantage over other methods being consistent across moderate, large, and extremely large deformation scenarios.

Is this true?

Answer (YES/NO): NO